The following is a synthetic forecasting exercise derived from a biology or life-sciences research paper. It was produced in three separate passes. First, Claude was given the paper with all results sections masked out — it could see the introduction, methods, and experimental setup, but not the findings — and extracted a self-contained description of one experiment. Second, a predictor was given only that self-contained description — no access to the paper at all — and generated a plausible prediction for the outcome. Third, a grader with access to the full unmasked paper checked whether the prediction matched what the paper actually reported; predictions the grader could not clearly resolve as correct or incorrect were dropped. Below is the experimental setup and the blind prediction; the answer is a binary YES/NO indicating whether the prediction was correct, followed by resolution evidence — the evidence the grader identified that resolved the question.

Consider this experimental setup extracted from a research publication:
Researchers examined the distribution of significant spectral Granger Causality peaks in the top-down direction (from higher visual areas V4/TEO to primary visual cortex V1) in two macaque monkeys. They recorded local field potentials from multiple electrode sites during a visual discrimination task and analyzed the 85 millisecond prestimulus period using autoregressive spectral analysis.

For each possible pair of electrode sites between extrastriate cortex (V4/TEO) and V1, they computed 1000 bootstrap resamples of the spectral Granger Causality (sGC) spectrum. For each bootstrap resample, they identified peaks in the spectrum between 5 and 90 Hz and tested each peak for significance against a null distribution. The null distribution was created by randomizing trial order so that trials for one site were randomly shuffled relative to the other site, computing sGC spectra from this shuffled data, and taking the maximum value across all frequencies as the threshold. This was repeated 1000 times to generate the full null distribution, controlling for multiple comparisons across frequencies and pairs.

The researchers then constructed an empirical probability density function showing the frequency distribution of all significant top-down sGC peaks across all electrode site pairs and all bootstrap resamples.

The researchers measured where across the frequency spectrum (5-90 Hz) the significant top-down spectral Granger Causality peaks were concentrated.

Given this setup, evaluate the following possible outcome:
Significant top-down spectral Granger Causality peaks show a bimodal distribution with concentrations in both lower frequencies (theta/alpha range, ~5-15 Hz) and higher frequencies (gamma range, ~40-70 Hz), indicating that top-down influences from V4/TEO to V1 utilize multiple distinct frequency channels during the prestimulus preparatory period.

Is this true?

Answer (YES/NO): NO